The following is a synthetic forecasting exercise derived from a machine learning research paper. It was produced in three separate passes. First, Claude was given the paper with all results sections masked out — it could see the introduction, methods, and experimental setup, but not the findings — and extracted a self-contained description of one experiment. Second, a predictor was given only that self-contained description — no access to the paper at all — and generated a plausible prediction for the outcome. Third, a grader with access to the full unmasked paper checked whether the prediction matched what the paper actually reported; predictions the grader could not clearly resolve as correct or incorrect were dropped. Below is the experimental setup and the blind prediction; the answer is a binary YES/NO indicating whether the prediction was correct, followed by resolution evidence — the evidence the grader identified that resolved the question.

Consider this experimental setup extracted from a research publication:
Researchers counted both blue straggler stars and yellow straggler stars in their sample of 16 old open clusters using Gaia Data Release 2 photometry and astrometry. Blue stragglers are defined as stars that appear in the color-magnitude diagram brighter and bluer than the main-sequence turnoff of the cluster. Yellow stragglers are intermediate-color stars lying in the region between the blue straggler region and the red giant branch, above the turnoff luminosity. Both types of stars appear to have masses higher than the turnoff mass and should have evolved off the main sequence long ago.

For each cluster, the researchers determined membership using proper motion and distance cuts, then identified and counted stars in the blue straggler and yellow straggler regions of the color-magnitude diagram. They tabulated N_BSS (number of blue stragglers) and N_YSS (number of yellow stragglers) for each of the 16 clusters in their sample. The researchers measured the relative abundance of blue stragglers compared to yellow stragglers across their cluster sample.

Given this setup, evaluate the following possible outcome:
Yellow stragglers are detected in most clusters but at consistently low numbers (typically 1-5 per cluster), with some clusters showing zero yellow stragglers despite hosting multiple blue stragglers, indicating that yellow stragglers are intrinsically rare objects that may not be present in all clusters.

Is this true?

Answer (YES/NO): NO